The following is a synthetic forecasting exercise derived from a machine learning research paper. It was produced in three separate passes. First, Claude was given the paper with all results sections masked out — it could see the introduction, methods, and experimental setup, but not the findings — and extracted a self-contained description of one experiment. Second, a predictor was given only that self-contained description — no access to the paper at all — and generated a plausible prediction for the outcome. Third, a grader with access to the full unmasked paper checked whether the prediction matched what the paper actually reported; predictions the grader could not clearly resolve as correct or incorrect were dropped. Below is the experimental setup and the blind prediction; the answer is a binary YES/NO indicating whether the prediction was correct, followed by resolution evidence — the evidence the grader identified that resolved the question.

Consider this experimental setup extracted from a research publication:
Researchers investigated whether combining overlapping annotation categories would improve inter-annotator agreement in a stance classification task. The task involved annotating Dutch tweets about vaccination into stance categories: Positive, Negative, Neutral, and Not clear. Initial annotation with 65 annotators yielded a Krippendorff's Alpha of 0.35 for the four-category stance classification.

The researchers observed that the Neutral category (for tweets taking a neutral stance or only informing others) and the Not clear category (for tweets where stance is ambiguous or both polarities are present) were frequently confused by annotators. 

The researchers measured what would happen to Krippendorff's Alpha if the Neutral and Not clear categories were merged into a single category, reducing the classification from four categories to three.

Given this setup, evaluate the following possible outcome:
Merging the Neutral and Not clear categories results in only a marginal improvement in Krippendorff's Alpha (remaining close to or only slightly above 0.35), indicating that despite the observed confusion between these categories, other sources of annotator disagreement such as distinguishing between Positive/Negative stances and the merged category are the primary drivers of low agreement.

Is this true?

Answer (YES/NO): NO